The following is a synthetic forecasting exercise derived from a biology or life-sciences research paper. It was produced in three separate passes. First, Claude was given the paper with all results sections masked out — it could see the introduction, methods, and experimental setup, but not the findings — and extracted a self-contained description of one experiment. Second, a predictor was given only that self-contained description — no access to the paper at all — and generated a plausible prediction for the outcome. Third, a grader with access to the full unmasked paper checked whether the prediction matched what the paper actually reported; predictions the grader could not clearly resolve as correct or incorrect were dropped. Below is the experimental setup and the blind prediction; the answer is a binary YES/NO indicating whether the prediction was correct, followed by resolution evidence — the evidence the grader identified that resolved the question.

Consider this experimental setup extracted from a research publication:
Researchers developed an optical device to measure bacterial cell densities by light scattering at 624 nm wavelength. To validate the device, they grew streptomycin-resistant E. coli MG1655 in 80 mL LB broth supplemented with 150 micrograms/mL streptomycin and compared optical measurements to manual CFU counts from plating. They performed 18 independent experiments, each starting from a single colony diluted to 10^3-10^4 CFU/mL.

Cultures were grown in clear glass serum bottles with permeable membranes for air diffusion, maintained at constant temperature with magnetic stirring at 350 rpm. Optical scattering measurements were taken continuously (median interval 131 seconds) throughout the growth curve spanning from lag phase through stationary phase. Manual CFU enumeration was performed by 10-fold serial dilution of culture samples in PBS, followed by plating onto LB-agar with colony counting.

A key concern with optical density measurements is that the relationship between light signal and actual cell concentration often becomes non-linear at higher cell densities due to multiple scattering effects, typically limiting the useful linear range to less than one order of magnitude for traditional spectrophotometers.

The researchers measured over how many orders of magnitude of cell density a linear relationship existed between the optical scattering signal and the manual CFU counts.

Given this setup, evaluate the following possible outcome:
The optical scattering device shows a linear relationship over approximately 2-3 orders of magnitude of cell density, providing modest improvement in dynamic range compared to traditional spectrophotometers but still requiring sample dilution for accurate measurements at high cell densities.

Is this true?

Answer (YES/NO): NO